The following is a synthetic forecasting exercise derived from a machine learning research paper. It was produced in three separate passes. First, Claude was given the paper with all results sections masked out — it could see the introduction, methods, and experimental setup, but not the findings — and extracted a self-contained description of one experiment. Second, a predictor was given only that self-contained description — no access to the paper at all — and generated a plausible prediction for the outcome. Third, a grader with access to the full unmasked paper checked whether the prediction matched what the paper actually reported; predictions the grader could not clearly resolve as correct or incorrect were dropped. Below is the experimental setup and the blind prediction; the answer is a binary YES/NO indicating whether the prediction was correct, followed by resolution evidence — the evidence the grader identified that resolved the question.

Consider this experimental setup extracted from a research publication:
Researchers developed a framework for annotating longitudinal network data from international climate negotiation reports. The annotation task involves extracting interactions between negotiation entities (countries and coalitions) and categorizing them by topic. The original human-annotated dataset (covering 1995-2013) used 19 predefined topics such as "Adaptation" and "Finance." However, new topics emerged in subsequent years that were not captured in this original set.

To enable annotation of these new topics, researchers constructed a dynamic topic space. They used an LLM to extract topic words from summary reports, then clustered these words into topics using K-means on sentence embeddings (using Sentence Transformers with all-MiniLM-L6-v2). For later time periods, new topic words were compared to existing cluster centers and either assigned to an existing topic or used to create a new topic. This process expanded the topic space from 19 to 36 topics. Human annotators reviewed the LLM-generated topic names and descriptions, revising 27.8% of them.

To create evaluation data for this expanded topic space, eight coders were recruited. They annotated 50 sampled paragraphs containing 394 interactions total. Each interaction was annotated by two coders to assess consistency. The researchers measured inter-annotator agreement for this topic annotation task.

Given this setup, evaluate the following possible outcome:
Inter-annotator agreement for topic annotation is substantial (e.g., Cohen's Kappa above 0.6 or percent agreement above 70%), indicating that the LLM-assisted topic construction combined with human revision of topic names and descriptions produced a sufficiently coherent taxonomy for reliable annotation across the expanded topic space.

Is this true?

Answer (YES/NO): YES